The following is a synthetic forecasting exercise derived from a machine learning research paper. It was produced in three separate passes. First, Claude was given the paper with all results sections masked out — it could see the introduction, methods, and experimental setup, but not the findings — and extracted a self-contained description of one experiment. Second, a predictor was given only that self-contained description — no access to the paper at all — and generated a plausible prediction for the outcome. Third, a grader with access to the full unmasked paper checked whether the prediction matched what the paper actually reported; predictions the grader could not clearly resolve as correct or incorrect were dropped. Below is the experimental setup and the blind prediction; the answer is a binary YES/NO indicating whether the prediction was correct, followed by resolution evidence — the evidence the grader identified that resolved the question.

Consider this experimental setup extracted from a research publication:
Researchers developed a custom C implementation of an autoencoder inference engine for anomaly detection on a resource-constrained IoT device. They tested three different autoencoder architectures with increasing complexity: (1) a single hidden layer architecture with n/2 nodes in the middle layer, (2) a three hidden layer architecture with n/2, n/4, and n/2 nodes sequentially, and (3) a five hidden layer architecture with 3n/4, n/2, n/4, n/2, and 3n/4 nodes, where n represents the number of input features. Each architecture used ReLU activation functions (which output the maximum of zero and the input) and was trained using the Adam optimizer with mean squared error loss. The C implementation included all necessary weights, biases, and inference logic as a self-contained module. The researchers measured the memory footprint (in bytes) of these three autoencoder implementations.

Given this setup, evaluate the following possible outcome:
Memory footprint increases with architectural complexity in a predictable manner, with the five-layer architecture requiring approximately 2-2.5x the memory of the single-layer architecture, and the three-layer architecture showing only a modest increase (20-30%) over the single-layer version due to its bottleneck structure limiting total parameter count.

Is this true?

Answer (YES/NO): NO